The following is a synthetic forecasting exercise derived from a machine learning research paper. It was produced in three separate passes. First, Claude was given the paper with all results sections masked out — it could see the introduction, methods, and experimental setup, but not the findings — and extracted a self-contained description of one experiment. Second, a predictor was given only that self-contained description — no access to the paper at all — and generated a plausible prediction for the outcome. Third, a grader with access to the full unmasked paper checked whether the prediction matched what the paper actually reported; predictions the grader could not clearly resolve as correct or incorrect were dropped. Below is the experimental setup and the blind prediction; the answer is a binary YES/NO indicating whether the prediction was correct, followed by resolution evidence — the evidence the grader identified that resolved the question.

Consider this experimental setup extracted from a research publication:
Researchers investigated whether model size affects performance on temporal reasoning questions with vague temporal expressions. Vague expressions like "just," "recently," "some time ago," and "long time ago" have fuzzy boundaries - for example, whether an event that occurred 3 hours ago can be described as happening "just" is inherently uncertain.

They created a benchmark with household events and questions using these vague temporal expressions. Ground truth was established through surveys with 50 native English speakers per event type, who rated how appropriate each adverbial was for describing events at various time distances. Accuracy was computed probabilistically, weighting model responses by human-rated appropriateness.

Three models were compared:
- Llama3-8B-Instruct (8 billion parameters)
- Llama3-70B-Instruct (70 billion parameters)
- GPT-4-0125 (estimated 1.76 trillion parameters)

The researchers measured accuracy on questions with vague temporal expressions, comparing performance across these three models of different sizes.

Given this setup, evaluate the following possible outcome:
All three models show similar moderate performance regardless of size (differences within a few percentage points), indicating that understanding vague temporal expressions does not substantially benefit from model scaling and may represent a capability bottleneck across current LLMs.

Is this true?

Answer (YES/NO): YES